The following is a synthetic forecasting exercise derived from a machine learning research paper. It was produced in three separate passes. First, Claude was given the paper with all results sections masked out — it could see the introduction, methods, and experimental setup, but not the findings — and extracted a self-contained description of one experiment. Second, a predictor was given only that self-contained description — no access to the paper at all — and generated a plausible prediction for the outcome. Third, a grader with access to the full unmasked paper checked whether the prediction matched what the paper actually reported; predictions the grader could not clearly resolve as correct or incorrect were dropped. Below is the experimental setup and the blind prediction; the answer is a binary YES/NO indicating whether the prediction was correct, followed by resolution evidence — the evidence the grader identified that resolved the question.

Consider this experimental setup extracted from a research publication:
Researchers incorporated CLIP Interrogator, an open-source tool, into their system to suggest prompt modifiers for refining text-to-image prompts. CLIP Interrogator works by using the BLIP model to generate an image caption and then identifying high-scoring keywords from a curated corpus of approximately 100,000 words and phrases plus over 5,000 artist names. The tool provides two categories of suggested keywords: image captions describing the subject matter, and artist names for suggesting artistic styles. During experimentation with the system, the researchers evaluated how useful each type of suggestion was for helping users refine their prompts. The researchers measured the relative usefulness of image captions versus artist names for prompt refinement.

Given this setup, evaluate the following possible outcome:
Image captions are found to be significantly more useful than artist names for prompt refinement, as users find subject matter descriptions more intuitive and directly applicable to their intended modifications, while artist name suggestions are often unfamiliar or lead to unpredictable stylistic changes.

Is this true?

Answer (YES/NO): NO